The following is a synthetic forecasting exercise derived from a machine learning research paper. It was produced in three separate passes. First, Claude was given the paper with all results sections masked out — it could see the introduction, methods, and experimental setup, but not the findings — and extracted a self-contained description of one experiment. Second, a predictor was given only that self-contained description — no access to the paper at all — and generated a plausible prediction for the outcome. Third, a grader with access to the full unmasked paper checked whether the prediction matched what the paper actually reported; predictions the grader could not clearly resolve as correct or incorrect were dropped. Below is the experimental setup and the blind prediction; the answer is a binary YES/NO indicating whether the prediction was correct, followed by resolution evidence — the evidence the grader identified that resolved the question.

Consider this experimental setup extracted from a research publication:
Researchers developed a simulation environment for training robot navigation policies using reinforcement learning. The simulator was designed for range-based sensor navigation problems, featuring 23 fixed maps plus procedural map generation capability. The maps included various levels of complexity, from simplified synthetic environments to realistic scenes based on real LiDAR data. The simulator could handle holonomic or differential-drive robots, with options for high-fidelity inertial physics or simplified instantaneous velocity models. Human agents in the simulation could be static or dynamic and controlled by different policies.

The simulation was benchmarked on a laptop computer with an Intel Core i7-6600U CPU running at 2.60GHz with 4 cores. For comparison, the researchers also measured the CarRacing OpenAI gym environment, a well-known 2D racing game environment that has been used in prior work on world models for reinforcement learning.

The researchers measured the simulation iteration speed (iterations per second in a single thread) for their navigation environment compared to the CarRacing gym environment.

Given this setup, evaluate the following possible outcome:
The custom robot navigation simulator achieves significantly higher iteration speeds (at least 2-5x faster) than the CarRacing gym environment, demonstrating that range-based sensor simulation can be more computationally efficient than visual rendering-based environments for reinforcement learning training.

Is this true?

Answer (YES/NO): NO